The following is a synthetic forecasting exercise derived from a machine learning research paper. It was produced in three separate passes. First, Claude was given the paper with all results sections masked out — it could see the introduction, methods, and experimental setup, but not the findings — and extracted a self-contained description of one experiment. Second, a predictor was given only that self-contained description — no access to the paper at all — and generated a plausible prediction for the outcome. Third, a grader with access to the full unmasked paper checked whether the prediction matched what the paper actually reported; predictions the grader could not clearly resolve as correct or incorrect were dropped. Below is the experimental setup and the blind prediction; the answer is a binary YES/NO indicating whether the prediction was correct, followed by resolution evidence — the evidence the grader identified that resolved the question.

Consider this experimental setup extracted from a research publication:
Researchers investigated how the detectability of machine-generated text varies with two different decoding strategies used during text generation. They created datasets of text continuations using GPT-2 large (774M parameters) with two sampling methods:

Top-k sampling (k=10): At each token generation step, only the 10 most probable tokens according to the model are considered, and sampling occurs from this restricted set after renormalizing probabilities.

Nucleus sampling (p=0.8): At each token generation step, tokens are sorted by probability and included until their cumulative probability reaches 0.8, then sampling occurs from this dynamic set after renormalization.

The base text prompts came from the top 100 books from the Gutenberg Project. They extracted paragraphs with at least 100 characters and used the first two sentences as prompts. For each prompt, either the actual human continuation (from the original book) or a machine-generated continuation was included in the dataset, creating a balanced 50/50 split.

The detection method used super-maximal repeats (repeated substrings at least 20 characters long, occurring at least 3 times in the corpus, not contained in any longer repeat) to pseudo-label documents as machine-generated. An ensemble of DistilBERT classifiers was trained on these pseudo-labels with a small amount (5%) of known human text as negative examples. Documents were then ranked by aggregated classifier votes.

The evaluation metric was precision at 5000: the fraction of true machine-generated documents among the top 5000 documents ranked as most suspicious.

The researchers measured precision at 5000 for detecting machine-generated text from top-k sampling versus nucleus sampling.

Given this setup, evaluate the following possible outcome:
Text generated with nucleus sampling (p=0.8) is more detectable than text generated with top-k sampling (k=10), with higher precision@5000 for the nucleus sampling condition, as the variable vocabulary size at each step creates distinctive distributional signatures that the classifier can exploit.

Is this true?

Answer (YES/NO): NO